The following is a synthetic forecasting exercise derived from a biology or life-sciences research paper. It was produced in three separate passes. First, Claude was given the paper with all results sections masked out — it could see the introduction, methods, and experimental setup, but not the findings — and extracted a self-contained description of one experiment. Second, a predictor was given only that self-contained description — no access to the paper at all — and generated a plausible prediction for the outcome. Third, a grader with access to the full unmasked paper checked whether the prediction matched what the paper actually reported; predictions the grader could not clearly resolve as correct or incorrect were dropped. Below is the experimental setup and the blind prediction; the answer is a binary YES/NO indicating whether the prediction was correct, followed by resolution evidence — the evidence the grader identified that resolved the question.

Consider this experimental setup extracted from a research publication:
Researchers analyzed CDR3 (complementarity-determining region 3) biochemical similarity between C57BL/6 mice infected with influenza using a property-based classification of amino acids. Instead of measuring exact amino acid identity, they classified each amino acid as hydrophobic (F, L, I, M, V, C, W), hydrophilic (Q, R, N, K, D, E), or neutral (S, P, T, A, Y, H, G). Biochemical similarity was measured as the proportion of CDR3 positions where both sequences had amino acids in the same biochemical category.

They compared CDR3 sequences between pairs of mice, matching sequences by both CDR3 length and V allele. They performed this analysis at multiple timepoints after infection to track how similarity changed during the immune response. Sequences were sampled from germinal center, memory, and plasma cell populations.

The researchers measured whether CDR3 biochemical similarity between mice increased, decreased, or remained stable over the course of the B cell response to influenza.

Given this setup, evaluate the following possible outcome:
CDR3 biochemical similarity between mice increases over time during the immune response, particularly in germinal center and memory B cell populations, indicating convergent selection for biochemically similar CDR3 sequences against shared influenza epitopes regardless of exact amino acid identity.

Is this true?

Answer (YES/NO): NO